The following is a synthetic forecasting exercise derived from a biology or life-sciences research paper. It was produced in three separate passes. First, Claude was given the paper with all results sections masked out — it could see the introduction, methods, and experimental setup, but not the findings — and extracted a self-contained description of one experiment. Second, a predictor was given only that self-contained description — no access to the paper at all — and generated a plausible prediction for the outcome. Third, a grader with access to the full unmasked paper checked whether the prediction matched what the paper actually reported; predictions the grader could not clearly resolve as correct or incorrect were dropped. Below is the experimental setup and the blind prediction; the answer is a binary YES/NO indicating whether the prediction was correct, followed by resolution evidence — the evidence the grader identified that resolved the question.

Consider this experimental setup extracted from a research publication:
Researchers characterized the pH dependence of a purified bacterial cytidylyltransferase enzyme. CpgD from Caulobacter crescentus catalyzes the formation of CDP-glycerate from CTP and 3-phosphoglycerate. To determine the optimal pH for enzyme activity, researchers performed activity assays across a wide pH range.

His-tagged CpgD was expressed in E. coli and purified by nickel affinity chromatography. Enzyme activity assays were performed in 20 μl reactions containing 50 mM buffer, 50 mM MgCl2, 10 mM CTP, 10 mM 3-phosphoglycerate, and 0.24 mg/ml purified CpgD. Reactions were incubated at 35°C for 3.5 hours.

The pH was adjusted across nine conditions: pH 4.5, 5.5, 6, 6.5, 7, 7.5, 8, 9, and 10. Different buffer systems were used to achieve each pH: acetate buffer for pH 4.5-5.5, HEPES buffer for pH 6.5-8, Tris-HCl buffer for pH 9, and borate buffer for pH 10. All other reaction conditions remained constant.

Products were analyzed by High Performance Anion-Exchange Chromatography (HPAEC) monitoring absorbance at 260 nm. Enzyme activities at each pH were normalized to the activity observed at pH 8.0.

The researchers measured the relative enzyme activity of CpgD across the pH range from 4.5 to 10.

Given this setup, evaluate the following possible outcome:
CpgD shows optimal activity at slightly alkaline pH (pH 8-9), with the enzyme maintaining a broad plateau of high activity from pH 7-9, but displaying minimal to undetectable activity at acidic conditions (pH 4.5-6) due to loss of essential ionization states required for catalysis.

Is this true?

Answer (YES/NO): NO